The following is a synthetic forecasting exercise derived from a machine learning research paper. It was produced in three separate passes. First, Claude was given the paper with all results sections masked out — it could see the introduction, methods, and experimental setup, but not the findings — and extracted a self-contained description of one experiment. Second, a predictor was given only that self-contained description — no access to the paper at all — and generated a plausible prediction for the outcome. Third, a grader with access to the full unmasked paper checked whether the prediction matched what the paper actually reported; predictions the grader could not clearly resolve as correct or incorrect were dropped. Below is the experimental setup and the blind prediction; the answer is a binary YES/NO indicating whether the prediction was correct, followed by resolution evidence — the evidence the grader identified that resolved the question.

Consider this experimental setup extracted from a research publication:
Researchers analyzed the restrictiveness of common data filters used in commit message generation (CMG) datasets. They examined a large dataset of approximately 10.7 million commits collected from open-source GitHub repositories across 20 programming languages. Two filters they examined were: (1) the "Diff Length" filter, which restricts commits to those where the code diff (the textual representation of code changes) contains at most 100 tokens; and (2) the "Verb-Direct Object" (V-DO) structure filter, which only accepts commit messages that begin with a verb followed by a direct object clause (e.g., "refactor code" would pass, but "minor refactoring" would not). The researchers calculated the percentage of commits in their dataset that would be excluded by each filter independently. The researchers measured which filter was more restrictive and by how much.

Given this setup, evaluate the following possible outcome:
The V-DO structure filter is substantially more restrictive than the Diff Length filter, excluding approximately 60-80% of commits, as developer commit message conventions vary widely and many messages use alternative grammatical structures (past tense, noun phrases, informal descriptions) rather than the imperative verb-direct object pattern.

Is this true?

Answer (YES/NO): NO